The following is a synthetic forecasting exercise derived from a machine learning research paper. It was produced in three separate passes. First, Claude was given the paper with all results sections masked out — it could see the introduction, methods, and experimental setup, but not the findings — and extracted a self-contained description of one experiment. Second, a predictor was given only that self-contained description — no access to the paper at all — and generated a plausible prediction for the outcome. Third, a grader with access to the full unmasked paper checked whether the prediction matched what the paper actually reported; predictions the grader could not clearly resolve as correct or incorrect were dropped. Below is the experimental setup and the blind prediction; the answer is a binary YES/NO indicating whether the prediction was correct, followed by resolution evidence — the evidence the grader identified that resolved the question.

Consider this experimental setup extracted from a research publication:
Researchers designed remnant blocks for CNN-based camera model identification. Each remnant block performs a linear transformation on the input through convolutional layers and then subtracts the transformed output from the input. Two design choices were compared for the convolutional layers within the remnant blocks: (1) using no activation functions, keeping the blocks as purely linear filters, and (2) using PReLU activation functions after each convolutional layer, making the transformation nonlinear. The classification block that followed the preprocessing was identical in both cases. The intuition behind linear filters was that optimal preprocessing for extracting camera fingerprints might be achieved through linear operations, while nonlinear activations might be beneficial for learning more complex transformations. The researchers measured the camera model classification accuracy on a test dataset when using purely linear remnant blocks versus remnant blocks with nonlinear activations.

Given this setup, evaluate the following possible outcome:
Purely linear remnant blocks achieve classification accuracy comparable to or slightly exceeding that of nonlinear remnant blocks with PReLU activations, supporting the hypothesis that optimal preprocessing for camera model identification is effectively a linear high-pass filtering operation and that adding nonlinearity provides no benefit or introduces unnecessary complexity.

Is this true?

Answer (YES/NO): YES